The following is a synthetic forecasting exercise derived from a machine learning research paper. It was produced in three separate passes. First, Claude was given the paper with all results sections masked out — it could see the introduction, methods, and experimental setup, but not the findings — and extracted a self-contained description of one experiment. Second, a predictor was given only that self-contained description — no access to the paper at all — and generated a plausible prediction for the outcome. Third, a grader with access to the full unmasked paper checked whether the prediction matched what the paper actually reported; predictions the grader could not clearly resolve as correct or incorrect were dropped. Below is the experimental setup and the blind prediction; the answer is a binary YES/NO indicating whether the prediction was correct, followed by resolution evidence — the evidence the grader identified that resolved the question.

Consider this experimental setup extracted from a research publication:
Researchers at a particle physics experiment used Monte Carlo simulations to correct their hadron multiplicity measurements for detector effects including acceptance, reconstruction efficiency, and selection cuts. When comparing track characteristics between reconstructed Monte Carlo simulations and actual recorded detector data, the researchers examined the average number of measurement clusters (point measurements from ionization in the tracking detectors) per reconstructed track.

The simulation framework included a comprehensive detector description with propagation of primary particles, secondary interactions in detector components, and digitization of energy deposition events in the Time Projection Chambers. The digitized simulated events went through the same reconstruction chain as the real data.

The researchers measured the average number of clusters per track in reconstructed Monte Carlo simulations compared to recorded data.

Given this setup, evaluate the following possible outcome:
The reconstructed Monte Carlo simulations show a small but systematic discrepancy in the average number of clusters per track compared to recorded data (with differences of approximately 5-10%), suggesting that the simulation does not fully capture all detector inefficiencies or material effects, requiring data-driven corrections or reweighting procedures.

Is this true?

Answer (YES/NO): YES